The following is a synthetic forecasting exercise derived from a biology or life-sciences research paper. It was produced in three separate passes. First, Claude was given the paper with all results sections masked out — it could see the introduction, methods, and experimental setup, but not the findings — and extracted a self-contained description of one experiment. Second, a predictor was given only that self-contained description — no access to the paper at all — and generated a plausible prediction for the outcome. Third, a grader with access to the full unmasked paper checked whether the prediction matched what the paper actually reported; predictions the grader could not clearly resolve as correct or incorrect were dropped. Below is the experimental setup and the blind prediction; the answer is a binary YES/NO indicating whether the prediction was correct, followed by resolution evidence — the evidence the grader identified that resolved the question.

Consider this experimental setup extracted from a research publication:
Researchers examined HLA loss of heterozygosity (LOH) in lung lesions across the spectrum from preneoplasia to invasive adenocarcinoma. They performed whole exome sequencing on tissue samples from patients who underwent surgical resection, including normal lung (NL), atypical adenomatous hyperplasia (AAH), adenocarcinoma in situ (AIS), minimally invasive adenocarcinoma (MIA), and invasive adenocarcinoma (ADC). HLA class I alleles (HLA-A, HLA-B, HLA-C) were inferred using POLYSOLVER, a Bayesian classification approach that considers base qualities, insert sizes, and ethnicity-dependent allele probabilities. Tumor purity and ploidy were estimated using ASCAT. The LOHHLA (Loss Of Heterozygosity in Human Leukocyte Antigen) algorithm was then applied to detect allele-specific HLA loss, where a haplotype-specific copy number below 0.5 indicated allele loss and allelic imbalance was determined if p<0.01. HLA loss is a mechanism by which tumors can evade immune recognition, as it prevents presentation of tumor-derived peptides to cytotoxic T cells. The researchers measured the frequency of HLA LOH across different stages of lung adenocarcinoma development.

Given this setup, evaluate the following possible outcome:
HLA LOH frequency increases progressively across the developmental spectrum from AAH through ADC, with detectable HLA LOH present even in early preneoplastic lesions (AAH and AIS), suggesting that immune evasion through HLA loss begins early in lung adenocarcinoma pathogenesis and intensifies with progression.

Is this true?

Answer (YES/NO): NO